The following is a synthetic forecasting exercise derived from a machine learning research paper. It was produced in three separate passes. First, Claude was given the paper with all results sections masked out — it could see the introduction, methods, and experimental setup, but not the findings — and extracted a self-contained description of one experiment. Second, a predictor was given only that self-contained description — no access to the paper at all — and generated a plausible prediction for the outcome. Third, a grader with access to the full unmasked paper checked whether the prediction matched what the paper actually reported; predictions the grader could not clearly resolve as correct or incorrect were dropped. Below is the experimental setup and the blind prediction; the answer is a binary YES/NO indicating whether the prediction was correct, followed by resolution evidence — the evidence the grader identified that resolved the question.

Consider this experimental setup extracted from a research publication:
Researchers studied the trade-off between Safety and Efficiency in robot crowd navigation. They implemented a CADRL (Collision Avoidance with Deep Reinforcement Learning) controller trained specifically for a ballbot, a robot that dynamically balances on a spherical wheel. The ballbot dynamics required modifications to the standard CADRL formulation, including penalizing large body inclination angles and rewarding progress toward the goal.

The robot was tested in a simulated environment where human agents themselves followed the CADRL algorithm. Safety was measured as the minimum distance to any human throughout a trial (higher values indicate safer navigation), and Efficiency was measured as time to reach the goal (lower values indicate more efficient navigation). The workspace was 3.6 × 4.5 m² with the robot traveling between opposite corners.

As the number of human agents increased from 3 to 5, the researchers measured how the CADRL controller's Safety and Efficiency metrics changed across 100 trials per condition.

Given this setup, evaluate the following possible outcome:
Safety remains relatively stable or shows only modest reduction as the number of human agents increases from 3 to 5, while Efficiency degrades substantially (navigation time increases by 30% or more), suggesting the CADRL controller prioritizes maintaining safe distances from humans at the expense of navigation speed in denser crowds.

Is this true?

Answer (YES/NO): NO